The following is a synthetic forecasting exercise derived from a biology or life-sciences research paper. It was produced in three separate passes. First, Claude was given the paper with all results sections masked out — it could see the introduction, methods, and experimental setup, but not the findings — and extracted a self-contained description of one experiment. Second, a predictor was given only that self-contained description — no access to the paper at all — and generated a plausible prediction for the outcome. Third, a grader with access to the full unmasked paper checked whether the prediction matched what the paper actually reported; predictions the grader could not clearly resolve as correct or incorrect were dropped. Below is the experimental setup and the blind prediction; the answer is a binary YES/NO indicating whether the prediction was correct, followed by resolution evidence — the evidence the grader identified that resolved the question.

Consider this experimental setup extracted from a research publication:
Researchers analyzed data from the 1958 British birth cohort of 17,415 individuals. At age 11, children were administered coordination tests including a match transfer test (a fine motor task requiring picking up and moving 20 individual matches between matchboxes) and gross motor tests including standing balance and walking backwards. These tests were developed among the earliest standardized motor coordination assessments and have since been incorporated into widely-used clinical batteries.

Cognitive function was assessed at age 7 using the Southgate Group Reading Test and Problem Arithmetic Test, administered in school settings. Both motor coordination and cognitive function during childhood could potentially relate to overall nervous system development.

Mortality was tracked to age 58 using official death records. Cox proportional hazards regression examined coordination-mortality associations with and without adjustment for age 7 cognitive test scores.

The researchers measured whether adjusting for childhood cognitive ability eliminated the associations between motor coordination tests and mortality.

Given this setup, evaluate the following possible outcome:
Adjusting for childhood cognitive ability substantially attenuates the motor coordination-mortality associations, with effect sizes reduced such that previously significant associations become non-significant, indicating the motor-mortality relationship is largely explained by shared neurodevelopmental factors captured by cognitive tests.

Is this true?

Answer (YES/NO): NO